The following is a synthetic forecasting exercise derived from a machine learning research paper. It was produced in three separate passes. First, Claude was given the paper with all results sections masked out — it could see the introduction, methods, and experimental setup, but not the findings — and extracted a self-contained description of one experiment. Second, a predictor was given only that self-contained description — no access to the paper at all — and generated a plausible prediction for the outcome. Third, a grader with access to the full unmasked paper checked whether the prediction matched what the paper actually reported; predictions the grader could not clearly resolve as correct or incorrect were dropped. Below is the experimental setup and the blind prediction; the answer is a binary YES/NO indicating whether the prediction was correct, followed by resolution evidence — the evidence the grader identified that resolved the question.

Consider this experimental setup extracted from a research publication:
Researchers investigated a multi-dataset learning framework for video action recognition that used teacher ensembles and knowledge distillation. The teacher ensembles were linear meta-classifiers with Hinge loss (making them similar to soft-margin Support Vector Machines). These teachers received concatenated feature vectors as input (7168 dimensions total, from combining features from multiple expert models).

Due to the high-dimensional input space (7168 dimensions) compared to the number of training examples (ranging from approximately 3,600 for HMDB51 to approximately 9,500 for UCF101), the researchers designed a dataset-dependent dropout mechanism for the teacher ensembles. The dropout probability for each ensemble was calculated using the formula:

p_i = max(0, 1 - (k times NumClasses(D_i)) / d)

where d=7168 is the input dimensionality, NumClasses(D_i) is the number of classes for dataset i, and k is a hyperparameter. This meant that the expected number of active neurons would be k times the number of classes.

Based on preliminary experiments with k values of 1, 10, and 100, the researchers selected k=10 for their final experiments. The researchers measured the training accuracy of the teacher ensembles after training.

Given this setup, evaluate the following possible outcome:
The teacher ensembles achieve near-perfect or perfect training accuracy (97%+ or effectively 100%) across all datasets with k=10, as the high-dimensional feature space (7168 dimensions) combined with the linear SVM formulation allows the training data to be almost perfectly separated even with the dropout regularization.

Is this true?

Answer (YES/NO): YES